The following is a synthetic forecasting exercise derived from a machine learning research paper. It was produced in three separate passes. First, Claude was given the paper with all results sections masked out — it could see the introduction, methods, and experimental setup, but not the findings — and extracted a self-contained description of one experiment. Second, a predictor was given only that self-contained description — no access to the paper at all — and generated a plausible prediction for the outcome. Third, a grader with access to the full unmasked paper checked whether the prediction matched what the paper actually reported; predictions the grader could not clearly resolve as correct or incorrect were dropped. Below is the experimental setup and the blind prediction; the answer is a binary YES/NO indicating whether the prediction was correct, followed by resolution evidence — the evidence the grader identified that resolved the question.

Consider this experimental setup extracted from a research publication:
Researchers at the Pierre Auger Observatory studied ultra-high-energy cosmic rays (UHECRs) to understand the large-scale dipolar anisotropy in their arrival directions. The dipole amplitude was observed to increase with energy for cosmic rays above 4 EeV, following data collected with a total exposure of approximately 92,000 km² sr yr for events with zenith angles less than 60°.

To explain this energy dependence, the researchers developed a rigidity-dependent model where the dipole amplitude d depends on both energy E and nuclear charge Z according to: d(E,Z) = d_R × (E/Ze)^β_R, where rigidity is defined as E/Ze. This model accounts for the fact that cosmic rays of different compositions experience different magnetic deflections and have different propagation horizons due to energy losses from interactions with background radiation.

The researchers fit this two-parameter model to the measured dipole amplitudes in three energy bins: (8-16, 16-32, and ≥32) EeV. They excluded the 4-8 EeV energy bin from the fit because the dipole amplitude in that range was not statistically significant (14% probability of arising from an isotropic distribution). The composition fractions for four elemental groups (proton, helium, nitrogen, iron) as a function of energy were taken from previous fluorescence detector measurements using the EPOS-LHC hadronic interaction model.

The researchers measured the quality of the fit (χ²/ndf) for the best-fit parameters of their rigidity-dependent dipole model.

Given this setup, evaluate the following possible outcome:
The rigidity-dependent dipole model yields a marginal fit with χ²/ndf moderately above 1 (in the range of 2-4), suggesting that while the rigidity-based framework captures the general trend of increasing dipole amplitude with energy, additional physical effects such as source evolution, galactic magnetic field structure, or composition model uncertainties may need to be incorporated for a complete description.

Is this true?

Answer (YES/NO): YES